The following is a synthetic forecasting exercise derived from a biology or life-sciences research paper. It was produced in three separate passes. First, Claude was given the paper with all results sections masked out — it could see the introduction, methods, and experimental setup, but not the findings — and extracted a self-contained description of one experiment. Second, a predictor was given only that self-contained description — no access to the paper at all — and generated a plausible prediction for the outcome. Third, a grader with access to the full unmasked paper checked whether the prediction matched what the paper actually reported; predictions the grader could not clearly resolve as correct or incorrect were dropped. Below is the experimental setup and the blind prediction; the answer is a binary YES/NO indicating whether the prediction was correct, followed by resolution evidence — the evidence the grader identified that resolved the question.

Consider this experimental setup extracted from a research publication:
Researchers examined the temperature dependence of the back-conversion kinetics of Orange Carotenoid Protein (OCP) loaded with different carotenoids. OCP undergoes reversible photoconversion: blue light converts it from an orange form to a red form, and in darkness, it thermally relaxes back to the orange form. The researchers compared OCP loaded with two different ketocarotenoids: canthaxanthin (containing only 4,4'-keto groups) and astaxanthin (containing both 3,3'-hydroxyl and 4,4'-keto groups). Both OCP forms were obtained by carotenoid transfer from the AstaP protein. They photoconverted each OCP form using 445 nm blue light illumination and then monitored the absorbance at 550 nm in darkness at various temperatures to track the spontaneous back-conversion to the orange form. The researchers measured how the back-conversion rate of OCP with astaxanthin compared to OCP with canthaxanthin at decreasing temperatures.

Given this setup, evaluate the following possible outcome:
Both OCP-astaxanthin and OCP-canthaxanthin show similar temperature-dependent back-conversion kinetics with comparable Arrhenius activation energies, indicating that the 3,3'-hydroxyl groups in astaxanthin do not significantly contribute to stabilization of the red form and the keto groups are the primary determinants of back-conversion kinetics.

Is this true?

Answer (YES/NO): NO